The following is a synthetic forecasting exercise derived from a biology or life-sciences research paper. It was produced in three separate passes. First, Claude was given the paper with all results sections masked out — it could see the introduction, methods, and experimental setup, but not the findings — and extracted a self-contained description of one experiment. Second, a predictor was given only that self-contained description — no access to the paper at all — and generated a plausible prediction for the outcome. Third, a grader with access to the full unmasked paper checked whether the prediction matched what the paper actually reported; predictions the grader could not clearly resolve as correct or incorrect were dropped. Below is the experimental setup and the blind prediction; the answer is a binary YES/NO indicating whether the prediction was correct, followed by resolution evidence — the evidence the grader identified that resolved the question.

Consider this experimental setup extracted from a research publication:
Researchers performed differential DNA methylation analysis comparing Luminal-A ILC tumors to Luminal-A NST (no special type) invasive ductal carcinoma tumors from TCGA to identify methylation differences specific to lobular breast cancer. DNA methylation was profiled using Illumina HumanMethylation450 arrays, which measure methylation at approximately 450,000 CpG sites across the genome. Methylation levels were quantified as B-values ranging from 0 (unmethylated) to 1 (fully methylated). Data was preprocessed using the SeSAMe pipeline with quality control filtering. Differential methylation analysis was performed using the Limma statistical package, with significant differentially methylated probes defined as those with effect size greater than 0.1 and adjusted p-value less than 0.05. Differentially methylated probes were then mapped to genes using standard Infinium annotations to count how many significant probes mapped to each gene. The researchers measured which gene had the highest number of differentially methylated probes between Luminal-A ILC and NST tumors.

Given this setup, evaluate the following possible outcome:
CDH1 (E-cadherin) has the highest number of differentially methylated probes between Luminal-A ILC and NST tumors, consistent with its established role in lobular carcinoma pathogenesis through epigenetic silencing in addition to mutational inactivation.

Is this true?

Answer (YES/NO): NO